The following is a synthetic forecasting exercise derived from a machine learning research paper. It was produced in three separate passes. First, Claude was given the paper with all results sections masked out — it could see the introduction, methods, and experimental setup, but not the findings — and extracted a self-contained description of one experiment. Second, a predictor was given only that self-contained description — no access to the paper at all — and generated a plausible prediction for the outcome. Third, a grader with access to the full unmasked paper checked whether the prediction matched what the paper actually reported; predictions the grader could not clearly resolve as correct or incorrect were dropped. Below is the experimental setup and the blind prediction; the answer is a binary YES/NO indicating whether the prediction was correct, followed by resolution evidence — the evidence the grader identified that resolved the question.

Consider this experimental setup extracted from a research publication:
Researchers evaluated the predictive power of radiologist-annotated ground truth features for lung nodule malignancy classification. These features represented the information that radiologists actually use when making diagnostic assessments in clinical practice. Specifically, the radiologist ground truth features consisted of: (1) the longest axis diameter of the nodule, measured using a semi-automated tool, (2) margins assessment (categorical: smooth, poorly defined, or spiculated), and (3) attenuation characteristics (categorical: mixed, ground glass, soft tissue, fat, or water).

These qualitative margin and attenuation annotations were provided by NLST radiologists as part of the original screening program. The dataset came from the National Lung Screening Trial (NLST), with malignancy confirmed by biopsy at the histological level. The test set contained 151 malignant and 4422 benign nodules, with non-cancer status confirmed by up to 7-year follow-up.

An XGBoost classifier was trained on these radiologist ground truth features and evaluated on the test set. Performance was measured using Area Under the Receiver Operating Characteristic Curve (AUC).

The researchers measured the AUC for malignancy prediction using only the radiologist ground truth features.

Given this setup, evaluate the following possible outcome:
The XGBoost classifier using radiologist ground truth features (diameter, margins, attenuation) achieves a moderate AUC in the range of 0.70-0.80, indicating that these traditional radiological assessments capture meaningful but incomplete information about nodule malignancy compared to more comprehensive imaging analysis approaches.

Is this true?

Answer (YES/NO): NO